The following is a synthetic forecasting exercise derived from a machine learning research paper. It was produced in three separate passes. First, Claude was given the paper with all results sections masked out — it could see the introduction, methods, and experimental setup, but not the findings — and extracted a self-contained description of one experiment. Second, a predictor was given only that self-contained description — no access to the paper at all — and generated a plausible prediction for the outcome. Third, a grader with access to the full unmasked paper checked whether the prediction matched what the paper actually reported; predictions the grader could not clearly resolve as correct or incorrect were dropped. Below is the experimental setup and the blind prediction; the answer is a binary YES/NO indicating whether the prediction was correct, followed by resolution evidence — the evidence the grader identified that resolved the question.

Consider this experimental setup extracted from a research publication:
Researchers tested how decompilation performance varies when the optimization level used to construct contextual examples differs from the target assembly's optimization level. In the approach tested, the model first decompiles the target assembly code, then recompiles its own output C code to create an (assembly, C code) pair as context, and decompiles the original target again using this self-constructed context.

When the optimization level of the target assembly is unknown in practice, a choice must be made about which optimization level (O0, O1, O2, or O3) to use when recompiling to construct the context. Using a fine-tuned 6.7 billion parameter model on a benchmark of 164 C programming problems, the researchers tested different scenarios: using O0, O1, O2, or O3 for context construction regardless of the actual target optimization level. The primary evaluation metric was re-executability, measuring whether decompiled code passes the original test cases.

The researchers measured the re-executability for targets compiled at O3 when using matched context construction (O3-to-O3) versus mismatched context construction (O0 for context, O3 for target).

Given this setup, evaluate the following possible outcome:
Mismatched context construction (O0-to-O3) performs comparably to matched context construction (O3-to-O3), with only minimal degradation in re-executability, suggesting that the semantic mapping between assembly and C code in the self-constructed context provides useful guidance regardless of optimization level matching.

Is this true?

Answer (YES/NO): YES